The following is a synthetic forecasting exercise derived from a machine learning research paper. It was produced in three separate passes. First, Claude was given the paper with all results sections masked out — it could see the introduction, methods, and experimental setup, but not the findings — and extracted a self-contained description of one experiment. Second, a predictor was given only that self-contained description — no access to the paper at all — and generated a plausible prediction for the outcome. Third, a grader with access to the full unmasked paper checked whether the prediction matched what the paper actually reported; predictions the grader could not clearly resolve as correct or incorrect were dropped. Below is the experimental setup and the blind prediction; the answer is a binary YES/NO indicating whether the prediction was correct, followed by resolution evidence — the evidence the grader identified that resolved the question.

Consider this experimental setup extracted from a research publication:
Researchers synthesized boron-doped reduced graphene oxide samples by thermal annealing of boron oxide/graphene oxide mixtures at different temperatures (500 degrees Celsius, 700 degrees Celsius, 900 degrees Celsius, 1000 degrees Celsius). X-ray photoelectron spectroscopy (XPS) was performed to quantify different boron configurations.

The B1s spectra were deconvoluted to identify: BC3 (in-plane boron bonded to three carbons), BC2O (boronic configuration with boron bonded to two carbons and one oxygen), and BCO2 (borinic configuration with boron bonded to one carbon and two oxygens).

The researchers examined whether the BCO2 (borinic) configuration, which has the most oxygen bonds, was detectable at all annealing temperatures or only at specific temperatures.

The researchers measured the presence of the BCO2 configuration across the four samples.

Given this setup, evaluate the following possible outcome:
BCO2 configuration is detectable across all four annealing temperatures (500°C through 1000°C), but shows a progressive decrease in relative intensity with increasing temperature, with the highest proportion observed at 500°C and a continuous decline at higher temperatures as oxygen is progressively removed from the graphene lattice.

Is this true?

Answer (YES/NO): NO